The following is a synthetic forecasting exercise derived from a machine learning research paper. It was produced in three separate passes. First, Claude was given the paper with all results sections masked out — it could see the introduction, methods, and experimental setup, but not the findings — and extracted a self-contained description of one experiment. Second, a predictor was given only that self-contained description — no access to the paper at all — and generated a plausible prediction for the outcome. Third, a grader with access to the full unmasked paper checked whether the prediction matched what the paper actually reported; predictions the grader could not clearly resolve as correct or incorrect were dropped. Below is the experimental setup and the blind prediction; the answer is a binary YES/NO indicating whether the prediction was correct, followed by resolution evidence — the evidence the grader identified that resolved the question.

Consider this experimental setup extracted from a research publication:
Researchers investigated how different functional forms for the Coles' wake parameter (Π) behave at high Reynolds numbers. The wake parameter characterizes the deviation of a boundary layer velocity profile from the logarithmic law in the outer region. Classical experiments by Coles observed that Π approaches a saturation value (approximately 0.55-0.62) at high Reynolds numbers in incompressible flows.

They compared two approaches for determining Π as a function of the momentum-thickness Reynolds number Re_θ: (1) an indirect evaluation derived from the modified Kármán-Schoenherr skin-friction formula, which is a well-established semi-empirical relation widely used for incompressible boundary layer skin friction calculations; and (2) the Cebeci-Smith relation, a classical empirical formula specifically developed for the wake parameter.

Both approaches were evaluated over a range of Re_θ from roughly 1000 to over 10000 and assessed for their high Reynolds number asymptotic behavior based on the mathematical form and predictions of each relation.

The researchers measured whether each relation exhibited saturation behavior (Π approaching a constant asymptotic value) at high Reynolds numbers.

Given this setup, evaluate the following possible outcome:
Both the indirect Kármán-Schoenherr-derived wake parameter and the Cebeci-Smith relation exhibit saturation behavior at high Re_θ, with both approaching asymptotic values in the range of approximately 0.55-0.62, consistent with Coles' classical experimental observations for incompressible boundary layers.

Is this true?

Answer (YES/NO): NO